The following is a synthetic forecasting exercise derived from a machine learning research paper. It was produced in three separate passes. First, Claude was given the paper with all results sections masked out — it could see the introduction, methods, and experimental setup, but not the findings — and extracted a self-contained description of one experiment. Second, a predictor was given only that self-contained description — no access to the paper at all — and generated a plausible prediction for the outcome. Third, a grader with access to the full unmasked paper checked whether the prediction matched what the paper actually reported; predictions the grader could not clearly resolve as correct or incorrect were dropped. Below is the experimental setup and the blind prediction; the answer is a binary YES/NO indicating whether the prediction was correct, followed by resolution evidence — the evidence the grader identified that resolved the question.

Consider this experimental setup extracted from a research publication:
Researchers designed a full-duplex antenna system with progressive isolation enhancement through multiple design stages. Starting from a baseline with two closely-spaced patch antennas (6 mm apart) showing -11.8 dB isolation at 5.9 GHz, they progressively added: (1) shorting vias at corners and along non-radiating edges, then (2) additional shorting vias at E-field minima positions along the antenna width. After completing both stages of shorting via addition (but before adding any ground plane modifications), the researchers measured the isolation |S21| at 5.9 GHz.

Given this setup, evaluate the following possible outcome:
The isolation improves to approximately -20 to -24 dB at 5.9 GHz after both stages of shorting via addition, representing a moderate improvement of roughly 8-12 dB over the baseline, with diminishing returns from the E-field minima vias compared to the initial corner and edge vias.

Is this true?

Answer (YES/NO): NO